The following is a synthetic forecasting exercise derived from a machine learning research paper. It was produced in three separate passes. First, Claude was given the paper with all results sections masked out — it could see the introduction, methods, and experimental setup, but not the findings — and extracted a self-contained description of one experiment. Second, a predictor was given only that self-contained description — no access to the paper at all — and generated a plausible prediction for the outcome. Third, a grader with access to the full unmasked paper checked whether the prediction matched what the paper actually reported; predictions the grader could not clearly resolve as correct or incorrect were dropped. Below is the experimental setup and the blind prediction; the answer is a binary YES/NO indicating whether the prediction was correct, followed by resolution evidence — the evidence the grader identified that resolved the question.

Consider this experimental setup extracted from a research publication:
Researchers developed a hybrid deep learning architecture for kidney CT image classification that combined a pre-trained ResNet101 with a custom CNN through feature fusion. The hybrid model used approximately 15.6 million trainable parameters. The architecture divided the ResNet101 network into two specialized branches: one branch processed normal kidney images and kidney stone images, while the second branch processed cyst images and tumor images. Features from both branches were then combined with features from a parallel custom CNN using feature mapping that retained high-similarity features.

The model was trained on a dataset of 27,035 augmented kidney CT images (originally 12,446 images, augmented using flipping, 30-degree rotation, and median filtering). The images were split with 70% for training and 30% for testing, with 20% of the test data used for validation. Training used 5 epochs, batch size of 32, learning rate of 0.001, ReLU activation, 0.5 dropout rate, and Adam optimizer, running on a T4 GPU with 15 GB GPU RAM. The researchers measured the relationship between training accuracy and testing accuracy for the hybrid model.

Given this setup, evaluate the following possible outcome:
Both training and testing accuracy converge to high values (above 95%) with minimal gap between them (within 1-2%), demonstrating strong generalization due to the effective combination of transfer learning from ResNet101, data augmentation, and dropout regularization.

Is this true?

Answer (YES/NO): YES